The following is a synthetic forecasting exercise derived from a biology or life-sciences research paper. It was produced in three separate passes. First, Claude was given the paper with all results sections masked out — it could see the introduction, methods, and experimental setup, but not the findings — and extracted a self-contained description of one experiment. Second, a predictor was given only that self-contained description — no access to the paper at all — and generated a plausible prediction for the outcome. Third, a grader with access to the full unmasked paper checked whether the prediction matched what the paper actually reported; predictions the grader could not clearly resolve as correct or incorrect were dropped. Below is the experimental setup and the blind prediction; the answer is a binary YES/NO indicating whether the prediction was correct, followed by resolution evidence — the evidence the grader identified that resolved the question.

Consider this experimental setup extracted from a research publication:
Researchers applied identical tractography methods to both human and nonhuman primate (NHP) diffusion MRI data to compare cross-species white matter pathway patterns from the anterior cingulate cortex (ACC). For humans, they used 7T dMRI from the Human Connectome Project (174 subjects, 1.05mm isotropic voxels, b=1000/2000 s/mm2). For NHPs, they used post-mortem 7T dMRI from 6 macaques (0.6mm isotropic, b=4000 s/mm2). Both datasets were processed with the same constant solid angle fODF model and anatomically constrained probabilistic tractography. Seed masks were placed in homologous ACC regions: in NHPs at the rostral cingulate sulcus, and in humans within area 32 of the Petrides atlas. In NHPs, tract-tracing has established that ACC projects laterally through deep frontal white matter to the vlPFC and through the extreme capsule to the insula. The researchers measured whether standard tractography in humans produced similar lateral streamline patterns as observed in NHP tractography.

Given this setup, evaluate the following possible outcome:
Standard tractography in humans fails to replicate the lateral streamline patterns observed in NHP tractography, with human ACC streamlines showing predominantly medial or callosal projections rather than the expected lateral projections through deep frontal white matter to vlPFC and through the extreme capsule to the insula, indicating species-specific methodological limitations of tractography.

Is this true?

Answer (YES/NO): NO